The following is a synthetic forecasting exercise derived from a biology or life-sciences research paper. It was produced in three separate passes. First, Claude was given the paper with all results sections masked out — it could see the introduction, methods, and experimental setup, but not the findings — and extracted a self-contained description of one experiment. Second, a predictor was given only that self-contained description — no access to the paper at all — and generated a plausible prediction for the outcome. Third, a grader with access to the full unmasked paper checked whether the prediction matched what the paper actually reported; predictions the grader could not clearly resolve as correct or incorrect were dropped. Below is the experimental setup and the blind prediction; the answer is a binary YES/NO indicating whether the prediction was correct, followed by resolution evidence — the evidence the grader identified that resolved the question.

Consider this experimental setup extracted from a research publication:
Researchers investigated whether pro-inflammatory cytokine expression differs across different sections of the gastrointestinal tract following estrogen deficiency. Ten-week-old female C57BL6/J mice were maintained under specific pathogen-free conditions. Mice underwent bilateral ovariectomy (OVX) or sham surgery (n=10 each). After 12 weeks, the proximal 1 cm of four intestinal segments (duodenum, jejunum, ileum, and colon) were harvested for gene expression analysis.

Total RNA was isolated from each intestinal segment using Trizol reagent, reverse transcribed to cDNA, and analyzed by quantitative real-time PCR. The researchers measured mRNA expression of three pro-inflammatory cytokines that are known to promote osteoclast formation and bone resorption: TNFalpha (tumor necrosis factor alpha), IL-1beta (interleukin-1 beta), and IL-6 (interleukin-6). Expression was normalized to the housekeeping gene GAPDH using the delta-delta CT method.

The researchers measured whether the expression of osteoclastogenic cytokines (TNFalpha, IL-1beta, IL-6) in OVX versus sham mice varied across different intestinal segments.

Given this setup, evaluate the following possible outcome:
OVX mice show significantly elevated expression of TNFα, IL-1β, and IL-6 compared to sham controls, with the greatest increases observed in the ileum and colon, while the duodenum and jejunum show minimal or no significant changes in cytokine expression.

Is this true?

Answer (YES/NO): NO